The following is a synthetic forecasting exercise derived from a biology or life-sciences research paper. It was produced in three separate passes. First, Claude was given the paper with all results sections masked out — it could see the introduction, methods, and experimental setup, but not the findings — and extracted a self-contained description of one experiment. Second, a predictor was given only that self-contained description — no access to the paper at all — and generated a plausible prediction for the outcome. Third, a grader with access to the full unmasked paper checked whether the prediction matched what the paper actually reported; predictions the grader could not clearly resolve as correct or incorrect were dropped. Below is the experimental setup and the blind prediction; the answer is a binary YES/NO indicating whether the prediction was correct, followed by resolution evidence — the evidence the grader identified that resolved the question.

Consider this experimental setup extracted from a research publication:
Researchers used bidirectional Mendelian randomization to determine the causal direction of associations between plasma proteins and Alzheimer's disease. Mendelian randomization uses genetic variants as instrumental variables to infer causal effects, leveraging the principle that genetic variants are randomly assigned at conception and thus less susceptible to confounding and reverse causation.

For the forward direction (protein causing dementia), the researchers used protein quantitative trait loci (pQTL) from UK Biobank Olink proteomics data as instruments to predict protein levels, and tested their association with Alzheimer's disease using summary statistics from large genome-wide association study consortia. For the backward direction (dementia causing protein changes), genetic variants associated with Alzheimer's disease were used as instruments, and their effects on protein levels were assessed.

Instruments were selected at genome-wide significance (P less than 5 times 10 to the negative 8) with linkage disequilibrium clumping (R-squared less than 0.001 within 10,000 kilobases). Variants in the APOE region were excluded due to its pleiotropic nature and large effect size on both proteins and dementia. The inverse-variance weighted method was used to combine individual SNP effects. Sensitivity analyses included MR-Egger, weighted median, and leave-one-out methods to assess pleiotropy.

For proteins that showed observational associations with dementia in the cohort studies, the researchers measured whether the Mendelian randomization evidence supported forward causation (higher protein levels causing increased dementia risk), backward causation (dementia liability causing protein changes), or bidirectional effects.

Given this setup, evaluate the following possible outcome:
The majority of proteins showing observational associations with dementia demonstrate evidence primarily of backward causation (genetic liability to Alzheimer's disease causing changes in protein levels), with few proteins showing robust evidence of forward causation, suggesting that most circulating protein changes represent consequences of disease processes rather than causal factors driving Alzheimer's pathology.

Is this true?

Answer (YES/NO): YES